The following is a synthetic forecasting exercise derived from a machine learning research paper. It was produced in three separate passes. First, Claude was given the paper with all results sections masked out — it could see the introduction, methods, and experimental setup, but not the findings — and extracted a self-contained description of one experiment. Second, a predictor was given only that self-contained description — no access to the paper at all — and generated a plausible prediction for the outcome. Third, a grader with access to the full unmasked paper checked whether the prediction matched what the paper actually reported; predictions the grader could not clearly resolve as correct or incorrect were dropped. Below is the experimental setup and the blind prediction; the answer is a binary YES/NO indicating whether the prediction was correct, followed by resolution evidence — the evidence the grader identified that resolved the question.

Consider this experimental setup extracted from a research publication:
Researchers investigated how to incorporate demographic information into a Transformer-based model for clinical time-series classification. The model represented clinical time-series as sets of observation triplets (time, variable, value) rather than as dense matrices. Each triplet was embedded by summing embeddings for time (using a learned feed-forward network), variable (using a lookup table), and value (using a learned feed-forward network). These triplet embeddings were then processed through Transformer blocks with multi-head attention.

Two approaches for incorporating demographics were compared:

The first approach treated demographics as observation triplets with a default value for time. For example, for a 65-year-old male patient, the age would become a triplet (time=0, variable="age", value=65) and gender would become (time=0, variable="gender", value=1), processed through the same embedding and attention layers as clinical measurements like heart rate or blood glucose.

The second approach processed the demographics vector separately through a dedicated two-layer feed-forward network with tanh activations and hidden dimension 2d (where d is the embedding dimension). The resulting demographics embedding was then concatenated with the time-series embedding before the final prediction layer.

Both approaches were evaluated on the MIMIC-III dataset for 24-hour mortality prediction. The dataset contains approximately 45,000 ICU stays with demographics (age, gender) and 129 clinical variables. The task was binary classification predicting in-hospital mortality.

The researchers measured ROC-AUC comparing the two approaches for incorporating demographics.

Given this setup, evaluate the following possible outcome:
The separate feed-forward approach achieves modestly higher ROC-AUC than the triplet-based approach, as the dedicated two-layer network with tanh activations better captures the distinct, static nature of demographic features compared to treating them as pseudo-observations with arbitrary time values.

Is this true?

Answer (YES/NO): YES